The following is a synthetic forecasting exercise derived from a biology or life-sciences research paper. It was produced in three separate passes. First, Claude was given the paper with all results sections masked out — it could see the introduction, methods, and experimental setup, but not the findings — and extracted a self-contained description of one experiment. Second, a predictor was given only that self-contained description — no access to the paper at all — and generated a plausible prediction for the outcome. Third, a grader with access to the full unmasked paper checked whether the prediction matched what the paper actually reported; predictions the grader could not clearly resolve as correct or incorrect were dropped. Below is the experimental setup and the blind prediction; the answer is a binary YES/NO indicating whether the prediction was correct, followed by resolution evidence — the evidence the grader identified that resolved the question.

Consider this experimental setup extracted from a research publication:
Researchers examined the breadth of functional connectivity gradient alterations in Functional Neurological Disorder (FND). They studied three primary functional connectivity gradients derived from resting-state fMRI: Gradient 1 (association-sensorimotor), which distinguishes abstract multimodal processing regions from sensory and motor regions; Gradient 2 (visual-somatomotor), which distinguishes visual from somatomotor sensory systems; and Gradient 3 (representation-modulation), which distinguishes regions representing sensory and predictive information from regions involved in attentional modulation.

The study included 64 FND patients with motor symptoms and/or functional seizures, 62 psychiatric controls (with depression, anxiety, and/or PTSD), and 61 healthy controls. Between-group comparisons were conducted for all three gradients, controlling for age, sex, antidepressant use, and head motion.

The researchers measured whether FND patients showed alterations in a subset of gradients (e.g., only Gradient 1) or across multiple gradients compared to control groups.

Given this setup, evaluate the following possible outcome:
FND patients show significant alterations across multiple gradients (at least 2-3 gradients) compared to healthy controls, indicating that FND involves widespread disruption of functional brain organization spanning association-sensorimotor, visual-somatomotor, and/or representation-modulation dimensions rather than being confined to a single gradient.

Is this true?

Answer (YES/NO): YES